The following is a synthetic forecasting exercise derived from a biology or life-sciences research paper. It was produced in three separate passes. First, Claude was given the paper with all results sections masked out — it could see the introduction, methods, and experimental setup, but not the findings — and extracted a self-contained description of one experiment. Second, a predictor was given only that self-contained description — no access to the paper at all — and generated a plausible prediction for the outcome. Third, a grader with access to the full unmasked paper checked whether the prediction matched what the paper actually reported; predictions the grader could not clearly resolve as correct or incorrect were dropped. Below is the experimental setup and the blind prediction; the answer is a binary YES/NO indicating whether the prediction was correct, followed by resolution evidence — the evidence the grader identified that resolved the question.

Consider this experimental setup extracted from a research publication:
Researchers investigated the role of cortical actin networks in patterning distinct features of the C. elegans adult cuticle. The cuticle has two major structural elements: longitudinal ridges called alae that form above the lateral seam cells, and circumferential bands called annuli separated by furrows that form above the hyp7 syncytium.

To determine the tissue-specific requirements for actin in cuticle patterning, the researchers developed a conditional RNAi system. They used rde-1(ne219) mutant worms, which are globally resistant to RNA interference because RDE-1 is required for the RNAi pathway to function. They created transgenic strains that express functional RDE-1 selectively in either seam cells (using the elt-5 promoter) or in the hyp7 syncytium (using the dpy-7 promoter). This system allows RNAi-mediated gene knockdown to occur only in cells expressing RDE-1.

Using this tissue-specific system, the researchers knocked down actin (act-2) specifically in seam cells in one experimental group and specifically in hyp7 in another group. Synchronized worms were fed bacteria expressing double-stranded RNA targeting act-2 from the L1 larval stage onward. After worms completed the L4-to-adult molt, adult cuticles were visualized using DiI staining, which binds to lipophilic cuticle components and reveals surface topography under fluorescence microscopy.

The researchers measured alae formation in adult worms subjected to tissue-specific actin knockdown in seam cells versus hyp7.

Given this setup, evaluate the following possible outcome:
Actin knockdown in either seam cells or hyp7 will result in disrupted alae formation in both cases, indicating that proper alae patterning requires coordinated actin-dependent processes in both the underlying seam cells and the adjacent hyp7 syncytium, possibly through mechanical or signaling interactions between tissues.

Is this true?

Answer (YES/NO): YES